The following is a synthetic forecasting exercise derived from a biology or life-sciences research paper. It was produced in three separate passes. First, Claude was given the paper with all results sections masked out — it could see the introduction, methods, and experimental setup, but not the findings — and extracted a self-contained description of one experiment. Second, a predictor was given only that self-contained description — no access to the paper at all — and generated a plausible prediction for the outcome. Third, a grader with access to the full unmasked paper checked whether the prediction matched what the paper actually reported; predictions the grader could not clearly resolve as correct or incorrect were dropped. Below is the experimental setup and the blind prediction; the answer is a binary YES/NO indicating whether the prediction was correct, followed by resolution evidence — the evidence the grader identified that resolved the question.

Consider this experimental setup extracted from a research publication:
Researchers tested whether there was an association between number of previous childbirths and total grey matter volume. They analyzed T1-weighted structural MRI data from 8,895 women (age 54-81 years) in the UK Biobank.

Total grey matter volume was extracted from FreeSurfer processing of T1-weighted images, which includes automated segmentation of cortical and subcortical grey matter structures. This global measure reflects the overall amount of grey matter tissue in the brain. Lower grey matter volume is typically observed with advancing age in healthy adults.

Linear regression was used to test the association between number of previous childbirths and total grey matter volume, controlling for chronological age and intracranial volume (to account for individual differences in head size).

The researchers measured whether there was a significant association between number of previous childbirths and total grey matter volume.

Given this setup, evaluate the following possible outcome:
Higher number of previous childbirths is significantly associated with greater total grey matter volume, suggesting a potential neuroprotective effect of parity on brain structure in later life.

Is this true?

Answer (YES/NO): NO